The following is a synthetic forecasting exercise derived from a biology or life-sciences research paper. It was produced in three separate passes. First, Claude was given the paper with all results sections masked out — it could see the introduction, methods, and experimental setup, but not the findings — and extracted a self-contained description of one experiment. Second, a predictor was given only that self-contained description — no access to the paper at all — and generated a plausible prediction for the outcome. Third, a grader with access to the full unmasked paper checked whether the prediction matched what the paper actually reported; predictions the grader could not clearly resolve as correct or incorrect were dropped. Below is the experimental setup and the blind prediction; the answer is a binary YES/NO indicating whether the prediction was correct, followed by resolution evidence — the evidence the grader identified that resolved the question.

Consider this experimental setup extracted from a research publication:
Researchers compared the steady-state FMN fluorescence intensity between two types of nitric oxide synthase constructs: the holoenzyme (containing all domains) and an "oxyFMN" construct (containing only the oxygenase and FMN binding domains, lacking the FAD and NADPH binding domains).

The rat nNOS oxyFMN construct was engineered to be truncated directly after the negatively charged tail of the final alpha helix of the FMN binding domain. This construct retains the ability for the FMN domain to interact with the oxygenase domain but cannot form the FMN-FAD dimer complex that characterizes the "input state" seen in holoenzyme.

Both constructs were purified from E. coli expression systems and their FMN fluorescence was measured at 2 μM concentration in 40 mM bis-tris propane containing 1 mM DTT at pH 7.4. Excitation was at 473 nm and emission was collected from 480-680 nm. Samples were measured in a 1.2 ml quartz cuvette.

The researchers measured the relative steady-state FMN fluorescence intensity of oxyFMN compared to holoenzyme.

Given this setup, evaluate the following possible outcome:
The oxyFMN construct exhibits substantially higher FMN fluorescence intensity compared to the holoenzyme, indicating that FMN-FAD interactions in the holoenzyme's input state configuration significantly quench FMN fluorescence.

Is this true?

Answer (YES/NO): YES